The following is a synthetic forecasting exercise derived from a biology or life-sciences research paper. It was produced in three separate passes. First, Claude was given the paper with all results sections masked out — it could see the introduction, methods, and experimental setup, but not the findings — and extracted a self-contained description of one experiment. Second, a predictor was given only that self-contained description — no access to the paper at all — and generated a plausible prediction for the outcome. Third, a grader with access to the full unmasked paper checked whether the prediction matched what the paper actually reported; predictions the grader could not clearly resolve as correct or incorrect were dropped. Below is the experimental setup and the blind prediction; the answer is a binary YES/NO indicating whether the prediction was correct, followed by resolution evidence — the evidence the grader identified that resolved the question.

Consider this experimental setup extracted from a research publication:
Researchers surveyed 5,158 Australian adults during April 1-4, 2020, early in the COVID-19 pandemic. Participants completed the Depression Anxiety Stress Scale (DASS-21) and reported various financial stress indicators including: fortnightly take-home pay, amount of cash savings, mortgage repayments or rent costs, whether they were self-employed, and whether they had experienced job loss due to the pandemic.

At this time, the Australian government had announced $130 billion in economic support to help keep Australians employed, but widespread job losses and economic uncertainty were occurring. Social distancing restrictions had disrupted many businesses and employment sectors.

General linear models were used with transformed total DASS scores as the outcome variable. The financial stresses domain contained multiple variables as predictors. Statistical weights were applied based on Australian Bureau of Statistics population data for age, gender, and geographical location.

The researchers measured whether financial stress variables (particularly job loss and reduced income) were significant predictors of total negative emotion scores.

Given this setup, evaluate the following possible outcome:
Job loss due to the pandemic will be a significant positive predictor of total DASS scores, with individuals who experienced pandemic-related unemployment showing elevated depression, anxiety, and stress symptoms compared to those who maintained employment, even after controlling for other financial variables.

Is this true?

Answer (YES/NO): YES